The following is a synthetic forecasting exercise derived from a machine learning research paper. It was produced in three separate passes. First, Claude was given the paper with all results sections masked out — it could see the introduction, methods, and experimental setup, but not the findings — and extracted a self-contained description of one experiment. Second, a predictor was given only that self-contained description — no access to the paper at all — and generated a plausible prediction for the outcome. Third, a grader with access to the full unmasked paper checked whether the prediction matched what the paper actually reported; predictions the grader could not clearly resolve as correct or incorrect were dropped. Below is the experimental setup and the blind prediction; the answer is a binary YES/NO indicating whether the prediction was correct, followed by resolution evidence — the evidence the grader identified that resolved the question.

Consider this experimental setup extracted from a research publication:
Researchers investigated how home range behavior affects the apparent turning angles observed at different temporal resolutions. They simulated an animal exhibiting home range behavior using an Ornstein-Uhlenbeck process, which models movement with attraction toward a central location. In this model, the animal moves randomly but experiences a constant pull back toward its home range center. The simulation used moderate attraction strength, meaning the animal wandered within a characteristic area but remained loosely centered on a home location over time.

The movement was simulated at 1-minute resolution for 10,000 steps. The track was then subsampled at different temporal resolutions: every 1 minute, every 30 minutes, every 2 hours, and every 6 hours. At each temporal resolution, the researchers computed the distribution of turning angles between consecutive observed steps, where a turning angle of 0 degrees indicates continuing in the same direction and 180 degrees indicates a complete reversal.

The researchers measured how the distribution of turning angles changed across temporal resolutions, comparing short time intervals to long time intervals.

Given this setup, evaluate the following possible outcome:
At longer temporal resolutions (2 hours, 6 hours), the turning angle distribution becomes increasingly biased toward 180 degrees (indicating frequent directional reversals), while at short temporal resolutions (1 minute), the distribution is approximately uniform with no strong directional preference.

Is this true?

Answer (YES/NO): NO